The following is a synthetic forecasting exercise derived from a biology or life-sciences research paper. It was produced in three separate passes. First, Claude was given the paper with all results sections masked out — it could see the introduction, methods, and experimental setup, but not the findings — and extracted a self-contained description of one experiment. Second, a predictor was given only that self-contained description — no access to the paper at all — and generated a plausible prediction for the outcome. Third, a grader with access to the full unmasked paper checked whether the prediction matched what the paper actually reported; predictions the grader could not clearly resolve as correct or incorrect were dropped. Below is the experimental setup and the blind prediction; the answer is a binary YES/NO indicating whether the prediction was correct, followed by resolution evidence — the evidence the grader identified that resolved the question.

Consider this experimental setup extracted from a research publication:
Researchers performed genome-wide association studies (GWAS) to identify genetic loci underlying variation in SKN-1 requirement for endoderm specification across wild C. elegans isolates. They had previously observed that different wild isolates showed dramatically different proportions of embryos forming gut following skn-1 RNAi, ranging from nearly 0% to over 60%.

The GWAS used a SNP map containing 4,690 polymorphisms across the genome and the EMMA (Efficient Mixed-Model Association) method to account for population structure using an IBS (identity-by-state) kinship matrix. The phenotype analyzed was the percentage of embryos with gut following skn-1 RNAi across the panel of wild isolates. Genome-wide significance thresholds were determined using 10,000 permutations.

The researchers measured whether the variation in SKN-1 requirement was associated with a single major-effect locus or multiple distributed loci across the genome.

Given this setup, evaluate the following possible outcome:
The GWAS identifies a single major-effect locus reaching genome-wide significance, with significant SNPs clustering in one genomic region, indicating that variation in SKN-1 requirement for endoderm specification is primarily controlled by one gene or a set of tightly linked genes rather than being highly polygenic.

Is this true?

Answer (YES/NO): NO